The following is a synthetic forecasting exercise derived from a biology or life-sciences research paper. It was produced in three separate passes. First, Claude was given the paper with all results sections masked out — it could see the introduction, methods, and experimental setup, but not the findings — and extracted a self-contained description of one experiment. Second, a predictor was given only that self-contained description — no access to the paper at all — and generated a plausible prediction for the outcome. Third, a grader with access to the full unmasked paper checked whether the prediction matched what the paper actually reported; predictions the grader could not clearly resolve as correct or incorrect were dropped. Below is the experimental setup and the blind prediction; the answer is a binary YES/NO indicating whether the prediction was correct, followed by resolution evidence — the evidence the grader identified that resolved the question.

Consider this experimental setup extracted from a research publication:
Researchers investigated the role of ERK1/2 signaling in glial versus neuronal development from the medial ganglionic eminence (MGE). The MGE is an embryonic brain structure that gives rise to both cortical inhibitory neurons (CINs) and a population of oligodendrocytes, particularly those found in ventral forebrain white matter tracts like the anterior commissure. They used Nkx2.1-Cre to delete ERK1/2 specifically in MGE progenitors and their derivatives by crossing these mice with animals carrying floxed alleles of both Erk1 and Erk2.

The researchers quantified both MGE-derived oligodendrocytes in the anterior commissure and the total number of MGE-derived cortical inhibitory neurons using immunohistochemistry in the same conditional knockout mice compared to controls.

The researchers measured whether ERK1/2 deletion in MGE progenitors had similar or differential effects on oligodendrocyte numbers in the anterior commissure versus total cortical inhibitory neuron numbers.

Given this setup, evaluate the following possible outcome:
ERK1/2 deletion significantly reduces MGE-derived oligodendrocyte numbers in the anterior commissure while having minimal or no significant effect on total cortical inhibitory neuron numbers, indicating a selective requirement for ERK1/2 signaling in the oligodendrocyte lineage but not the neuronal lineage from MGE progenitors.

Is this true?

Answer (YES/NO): YES